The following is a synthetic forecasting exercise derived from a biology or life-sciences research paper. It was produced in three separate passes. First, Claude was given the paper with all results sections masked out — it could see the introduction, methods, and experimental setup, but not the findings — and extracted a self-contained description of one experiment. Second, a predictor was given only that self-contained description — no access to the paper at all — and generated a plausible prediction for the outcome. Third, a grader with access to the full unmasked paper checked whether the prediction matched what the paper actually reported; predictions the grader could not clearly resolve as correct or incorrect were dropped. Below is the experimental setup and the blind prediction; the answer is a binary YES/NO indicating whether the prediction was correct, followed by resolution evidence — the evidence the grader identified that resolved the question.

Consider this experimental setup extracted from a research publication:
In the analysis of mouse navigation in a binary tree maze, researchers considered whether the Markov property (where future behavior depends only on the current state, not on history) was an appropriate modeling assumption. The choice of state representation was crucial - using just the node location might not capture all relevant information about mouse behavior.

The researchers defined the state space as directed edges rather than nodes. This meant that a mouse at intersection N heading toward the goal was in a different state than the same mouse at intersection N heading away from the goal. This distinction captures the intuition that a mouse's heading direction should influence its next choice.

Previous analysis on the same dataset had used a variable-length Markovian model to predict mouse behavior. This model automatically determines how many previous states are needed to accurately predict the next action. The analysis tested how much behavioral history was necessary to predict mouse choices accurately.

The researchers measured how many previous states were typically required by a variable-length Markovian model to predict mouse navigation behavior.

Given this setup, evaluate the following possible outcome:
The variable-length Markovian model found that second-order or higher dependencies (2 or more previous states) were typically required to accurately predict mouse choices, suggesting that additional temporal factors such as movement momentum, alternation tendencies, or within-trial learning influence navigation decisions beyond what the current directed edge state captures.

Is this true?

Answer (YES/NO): YES